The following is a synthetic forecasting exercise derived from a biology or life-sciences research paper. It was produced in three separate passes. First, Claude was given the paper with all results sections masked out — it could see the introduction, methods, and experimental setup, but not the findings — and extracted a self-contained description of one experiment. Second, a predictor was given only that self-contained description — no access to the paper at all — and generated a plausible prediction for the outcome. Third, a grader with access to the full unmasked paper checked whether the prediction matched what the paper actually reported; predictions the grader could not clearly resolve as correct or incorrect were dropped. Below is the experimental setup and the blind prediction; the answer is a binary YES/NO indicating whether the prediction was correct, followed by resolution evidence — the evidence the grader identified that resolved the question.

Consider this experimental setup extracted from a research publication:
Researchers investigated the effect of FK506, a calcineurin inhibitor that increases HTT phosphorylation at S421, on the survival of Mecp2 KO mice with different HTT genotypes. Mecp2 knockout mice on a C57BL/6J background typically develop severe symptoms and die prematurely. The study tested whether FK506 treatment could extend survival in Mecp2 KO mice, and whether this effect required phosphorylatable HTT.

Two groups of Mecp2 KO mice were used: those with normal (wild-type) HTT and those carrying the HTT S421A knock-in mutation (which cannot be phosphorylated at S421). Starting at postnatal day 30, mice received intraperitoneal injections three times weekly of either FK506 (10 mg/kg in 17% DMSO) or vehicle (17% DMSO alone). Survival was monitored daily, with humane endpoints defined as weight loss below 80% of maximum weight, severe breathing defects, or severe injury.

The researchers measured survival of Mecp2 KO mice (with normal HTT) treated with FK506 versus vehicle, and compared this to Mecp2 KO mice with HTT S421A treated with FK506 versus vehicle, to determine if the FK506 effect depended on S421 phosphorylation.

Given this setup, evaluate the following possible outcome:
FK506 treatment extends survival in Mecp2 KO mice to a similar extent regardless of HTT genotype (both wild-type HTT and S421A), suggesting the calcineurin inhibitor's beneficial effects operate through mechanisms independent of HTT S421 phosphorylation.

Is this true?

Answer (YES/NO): NO